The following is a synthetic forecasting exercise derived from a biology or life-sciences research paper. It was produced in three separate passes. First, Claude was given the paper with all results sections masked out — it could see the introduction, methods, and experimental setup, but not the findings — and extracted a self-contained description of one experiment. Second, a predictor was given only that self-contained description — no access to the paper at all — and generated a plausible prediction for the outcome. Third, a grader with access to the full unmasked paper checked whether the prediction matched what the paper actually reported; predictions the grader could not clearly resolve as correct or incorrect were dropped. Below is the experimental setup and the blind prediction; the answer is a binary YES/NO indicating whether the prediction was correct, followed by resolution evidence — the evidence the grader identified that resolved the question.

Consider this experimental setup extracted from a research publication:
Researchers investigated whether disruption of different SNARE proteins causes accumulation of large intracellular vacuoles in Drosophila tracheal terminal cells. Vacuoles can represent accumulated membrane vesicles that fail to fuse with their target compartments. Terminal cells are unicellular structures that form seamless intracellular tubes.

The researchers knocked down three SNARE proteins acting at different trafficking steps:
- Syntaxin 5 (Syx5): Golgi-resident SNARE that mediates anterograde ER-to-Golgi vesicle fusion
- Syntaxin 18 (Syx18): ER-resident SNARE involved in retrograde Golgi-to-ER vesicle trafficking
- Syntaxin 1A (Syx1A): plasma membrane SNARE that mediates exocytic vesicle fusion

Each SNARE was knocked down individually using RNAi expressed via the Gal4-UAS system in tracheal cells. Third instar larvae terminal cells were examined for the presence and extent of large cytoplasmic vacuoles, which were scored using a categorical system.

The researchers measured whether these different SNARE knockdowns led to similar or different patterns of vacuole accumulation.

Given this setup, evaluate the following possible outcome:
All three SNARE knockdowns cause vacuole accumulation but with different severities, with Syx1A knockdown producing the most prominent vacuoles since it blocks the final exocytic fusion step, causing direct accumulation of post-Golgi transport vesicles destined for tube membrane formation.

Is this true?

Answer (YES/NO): NO